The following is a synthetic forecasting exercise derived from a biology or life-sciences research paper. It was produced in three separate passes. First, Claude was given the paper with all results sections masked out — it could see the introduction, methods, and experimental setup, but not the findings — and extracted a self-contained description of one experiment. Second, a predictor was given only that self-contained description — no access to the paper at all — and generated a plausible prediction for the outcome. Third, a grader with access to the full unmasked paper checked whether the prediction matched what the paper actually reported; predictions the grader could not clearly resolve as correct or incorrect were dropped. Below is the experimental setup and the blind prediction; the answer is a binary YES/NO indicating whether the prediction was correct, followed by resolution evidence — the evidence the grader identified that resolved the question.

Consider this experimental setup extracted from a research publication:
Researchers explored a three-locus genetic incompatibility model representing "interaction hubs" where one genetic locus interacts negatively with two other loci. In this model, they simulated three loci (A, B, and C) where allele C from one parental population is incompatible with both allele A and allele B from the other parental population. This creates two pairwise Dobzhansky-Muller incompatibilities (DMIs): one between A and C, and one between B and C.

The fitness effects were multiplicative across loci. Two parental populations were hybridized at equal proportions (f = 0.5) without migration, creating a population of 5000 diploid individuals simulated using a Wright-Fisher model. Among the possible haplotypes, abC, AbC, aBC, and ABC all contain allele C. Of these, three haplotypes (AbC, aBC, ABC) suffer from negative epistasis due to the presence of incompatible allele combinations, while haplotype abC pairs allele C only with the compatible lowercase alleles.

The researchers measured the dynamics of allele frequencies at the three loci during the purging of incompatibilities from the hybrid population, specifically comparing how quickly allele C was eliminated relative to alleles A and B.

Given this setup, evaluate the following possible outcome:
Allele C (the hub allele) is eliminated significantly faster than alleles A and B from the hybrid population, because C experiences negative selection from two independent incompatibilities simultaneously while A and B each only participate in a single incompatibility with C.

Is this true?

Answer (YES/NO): YES